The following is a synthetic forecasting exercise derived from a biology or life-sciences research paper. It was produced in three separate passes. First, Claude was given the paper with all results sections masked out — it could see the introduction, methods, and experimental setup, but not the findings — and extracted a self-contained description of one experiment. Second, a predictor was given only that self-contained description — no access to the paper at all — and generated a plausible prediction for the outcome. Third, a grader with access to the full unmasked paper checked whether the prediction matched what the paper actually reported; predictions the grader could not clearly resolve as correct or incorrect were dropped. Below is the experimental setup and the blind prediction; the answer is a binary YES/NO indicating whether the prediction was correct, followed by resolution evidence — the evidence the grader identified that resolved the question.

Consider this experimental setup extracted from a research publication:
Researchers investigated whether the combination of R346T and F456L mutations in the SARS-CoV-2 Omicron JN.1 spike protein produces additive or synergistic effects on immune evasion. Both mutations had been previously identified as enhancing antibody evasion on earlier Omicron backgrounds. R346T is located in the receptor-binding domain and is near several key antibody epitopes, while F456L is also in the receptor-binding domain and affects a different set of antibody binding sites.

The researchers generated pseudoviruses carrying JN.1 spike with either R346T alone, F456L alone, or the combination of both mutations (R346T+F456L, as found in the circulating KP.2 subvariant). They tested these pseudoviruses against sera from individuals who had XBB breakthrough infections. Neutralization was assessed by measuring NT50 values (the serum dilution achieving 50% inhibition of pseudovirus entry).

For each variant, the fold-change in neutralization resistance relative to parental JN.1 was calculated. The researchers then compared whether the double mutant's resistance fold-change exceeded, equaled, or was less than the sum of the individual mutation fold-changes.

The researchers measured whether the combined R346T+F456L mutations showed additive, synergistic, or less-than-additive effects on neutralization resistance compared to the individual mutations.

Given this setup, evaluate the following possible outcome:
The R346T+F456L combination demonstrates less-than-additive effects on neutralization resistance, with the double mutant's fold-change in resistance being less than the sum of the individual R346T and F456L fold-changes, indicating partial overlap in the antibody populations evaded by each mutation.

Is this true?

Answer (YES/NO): NO